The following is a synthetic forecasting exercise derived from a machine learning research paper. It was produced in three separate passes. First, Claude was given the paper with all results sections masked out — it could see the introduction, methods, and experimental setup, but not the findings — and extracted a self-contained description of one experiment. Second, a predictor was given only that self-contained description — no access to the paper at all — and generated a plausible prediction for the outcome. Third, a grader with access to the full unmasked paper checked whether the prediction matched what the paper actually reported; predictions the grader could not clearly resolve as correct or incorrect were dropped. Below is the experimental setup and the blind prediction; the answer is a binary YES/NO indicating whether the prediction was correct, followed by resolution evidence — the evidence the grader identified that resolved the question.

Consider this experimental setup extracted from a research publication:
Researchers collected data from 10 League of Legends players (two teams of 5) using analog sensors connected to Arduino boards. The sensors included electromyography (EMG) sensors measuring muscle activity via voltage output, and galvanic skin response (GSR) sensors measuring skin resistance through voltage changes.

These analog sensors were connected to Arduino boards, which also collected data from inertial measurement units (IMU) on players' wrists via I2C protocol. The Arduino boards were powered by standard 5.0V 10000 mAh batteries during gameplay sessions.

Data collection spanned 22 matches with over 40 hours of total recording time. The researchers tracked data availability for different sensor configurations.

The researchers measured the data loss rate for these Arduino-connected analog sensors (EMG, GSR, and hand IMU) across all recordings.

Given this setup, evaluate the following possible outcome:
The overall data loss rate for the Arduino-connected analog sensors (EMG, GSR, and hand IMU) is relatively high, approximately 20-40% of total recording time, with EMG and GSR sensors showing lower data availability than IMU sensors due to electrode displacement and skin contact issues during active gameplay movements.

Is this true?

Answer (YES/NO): NO